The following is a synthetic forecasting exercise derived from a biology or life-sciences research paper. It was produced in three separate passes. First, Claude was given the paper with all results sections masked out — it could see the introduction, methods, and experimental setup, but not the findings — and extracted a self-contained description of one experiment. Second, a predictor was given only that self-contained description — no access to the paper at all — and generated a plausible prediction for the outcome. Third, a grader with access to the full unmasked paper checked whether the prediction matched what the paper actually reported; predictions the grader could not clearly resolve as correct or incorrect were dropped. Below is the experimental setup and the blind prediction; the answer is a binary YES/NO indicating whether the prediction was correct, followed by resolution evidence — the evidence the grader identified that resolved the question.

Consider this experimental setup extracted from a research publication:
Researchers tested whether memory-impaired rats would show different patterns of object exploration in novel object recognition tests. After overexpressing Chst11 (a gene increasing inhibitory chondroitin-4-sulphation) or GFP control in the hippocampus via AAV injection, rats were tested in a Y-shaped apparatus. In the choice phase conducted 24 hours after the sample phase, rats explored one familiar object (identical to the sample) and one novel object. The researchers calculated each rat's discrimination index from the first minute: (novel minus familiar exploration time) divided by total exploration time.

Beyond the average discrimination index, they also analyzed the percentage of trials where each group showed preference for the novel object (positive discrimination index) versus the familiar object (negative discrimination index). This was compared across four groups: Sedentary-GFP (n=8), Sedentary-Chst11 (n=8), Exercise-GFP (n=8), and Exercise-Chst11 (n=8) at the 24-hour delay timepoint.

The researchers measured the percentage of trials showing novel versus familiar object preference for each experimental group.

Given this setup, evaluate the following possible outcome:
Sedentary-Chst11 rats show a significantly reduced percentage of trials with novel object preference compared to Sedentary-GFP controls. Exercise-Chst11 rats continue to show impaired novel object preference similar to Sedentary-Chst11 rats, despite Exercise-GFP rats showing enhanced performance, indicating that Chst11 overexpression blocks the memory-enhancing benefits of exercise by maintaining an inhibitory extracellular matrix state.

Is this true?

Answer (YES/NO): NO